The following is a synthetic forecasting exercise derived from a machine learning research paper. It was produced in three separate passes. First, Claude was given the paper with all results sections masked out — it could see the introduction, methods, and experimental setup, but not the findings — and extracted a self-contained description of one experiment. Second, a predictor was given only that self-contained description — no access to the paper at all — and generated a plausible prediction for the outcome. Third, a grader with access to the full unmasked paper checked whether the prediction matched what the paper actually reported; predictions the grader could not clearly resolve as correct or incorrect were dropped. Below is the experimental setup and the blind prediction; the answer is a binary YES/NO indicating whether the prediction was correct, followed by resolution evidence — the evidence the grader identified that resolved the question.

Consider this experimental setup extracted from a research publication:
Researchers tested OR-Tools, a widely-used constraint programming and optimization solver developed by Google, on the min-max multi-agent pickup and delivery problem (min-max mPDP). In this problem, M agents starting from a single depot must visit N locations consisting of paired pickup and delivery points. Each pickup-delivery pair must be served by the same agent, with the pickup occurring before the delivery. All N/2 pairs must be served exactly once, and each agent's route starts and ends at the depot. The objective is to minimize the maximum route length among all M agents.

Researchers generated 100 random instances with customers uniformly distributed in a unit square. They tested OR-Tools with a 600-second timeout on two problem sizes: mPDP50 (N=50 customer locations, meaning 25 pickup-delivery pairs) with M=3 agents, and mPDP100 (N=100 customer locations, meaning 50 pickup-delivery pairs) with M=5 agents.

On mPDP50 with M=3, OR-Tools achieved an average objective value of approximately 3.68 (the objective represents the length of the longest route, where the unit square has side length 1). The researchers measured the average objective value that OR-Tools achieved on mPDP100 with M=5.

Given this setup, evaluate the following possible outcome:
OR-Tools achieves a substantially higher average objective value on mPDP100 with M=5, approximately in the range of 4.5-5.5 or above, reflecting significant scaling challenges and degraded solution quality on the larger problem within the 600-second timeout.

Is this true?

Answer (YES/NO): NO